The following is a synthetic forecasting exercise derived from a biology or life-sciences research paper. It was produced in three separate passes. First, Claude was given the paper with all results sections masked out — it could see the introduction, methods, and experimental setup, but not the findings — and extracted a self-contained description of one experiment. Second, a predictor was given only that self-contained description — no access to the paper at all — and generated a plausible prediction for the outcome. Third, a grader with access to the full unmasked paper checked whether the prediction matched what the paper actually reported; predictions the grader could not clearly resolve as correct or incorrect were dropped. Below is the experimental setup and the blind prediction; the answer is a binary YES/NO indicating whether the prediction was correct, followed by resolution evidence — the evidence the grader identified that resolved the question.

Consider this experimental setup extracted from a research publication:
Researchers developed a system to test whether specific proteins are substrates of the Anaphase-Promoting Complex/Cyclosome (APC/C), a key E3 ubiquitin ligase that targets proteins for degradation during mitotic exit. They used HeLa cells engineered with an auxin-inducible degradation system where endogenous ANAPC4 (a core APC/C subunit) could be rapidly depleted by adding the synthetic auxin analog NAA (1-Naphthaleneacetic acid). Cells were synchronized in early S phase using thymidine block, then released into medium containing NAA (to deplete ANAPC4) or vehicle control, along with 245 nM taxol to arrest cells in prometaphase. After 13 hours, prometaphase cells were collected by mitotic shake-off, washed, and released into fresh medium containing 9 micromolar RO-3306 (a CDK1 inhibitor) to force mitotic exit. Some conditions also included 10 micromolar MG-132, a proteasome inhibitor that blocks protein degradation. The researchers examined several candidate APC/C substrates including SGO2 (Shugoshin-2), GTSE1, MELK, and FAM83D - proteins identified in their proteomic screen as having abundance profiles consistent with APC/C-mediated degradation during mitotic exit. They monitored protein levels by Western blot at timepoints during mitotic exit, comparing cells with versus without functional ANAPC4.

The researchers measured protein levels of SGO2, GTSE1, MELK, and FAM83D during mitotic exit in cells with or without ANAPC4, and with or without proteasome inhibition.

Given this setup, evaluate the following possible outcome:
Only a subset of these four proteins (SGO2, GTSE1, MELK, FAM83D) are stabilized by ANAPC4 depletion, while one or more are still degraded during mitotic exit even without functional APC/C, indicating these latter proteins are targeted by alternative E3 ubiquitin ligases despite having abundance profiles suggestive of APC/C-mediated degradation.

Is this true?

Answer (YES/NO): YES